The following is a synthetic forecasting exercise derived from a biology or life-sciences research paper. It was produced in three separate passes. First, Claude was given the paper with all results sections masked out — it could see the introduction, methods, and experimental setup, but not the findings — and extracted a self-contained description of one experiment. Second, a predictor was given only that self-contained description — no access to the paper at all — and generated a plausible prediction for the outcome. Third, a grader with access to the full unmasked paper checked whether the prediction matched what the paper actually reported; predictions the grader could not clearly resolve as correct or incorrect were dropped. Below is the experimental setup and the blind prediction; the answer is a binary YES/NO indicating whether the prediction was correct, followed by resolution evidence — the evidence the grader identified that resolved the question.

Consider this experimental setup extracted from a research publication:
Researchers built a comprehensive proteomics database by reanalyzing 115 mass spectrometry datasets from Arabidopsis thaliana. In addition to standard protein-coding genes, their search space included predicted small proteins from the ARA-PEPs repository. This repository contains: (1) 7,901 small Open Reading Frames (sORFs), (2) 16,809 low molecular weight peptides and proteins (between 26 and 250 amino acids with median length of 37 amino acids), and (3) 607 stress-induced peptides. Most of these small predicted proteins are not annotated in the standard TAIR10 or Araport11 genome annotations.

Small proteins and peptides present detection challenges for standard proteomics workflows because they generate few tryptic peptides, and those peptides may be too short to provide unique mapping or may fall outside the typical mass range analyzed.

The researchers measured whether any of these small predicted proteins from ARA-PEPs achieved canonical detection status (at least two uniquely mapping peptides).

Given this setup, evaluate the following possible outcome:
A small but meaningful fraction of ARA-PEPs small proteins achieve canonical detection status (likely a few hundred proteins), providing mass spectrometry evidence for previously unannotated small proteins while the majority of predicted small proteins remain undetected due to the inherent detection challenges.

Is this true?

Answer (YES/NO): NO